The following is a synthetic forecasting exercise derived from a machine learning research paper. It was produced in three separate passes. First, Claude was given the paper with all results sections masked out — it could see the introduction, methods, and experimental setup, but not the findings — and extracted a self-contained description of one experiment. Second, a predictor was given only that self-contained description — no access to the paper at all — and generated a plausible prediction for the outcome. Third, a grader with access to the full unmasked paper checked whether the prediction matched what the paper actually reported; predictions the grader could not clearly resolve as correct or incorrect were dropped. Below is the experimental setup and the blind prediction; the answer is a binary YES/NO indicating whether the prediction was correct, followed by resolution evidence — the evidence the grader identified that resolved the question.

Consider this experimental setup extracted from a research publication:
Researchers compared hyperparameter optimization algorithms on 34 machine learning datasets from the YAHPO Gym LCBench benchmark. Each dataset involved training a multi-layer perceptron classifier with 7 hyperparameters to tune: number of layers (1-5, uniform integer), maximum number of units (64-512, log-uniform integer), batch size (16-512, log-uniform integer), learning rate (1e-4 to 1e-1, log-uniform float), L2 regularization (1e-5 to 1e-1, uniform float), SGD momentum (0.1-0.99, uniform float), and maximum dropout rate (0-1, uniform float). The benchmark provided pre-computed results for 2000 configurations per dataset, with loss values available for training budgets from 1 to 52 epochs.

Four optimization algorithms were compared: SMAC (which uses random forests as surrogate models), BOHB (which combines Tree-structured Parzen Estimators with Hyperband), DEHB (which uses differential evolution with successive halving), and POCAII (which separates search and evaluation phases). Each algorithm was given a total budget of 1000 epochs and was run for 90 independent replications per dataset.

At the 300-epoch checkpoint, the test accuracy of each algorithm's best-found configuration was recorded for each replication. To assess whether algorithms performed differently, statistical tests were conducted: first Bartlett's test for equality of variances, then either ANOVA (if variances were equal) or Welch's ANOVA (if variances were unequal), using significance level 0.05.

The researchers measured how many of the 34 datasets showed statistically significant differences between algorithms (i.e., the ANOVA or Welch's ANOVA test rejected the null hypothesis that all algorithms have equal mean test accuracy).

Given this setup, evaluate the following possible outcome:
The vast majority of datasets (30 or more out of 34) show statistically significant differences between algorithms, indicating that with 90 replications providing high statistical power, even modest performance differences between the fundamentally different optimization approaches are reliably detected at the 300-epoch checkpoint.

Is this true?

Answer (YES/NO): NO